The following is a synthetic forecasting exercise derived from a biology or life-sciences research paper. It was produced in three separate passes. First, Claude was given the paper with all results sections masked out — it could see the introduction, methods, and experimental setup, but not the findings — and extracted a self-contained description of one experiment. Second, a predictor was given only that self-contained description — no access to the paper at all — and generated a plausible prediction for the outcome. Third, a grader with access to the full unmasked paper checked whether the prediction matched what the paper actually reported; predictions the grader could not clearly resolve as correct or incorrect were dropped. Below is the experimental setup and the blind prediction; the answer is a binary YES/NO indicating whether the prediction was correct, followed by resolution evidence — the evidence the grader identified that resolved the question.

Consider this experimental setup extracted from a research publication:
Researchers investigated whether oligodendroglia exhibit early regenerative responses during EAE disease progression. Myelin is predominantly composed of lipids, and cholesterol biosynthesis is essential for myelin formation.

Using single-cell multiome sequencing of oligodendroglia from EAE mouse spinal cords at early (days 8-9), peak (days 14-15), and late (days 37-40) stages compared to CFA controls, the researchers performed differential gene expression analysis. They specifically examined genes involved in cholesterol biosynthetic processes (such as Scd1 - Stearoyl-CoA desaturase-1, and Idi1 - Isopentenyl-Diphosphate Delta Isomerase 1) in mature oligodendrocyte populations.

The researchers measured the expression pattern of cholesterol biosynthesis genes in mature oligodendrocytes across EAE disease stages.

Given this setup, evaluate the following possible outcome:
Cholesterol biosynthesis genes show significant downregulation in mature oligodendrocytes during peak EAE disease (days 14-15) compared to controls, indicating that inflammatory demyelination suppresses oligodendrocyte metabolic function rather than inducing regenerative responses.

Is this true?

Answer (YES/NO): NO